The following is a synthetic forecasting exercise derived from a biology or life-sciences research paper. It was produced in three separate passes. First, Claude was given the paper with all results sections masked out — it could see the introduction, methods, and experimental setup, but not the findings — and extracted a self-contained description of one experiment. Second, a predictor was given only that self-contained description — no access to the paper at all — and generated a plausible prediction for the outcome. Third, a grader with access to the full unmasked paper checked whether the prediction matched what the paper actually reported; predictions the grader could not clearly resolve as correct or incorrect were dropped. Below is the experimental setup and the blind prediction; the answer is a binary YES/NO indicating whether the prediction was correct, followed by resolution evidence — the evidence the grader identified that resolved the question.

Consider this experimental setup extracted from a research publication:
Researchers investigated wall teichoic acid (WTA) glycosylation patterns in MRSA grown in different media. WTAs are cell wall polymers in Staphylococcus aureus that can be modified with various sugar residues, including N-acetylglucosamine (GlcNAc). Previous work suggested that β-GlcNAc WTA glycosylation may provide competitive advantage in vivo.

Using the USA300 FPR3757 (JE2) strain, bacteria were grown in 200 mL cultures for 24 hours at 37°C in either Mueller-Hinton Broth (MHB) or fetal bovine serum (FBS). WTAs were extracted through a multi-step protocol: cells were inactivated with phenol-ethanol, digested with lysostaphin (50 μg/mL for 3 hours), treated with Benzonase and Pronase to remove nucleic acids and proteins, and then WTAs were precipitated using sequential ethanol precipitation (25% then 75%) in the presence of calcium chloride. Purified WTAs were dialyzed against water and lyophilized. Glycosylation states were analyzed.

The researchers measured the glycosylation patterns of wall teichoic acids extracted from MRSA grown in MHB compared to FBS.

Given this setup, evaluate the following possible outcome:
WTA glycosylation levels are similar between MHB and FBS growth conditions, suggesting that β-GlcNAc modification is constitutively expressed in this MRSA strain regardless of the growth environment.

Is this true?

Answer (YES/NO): NO